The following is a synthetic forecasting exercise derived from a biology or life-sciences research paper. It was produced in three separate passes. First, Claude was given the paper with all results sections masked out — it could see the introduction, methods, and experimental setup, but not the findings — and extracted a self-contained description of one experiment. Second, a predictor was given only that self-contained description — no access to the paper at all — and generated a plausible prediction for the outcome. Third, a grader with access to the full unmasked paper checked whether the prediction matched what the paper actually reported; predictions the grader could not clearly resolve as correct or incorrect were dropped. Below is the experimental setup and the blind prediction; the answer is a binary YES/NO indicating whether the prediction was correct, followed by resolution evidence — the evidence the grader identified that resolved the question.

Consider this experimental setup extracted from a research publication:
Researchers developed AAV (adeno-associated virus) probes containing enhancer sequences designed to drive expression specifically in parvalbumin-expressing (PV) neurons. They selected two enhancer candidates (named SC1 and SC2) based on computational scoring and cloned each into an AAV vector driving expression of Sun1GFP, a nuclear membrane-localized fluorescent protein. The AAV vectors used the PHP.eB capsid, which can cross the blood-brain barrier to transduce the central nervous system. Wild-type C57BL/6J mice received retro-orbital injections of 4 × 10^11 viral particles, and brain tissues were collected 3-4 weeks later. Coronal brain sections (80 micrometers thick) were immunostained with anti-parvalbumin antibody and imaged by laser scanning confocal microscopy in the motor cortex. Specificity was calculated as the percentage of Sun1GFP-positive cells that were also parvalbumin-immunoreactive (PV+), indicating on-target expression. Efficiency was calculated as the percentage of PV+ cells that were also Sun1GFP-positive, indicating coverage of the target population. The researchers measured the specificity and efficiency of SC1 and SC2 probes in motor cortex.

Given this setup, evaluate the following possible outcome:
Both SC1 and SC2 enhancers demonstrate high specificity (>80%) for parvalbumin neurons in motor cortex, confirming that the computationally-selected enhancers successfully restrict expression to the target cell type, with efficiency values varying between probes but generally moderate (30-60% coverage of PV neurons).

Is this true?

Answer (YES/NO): NO